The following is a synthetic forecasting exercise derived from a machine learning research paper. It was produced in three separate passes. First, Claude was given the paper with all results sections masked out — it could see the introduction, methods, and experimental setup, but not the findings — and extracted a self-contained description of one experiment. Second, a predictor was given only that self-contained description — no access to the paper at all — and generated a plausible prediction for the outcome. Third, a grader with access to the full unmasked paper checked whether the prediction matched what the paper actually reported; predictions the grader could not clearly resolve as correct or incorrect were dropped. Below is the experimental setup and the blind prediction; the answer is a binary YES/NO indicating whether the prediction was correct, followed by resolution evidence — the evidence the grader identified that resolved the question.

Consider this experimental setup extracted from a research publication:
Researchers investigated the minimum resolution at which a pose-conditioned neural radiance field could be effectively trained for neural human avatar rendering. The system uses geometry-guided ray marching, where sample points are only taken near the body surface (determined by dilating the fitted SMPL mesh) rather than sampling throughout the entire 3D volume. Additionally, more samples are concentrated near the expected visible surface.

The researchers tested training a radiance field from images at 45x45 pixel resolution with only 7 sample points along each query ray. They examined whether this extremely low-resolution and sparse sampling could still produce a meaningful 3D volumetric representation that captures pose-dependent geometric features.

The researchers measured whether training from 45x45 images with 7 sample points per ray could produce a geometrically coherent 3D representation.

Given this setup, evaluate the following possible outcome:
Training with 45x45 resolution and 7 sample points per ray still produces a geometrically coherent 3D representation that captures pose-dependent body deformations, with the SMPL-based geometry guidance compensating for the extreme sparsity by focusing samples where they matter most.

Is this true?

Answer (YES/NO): YES